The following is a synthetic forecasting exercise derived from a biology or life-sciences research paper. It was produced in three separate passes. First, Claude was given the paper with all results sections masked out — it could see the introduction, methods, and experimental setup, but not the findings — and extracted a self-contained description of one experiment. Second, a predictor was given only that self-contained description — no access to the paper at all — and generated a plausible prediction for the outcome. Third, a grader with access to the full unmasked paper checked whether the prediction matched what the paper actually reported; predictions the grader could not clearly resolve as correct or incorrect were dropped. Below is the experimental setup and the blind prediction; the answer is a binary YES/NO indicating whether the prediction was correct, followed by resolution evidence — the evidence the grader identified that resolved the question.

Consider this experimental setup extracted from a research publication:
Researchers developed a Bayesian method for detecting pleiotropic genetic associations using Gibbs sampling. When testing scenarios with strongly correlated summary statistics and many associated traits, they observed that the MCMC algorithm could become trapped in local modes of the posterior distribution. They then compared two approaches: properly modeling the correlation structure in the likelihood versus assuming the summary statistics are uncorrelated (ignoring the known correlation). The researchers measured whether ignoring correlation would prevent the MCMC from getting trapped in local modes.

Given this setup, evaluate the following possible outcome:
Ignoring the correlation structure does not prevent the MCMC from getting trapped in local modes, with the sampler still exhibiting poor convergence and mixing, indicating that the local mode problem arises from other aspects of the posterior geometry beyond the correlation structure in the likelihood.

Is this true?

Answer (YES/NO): NO